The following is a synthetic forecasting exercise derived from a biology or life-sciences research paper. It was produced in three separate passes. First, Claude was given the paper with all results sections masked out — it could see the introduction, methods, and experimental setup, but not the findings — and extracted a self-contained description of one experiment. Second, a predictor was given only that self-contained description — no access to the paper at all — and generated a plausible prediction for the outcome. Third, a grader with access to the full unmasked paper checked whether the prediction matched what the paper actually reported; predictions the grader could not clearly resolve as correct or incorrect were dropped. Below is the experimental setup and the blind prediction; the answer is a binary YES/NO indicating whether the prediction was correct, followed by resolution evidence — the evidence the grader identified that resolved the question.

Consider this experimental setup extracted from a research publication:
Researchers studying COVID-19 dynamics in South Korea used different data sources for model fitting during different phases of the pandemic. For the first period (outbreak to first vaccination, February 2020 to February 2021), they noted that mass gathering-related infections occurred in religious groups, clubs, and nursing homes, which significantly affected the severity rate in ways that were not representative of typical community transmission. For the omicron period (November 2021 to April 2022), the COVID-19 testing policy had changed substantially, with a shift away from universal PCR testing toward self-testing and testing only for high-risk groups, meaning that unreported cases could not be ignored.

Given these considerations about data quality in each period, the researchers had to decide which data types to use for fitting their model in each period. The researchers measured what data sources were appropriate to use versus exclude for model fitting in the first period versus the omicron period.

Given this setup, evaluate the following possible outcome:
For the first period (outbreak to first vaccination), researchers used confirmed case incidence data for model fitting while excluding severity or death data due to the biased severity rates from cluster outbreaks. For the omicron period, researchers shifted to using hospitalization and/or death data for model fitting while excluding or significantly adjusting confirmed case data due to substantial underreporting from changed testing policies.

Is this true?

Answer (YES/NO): YES